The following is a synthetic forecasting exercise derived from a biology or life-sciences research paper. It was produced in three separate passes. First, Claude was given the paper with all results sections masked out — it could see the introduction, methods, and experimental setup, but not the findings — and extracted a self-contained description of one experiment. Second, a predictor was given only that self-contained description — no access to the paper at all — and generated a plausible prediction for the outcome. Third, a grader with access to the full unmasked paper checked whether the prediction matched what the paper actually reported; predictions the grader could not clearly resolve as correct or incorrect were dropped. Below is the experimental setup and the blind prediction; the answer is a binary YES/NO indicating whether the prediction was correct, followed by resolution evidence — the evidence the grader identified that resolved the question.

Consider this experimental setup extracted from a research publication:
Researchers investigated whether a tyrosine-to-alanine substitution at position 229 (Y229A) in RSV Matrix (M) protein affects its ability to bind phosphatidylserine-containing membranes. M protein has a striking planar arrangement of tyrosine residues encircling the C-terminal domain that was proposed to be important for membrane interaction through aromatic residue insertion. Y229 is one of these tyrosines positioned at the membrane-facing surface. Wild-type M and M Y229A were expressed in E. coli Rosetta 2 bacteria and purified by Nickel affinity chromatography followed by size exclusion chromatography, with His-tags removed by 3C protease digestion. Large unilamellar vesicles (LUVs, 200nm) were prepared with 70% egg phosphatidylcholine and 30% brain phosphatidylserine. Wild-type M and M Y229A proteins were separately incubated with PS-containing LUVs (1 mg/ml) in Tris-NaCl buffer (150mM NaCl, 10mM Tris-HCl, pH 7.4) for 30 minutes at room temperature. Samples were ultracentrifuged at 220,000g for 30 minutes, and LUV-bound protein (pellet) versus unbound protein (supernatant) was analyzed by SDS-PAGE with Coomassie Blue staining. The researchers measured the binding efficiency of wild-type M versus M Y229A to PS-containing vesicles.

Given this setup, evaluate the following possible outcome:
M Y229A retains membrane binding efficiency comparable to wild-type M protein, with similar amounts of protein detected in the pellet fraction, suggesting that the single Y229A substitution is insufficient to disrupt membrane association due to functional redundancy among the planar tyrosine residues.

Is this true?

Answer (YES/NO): YES